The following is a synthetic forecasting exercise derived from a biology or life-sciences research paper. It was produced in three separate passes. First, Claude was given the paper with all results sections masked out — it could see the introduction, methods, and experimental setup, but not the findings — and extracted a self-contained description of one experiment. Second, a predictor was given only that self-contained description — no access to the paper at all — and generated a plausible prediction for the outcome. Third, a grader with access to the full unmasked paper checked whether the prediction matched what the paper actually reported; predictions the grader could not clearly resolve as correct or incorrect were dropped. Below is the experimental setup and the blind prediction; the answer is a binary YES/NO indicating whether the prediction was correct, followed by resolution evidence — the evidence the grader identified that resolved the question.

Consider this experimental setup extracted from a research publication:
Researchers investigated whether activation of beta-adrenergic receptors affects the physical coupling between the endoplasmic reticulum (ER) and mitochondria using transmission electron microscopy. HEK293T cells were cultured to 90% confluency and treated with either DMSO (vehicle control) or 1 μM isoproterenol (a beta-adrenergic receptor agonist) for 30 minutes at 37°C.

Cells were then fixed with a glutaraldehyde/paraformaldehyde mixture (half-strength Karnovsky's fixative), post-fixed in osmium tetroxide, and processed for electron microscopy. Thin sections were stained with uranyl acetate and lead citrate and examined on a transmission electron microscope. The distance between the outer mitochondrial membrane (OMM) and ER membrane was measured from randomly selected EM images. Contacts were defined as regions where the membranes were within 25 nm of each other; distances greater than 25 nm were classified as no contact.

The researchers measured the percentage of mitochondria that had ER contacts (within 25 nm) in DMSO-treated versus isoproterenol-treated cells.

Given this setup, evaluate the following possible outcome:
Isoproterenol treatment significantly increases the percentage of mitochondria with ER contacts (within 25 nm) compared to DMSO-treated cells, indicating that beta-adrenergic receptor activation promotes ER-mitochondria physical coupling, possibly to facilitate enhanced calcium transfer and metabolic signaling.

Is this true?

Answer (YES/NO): YES